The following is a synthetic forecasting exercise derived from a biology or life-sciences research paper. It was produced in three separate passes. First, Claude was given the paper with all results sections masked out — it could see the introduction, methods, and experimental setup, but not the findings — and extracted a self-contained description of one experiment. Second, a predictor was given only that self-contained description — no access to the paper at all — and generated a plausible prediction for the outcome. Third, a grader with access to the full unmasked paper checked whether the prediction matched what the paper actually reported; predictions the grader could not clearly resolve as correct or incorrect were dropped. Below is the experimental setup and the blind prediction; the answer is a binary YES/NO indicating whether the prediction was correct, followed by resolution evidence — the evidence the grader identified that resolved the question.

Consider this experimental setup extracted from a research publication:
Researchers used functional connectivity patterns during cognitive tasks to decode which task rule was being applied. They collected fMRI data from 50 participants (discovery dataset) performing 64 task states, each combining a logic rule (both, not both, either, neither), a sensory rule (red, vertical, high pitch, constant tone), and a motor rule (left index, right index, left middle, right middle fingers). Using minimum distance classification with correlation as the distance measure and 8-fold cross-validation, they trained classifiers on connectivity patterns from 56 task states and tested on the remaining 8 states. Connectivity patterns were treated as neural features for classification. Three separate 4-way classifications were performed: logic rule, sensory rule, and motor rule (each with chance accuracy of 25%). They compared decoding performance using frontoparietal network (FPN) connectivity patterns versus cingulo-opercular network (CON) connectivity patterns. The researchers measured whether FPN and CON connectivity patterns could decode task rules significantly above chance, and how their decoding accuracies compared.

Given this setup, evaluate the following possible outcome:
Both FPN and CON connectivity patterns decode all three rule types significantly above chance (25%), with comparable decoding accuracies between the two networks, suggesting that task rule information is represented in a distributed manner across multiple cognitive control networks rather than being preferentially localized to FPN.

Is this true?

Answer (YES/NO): YES